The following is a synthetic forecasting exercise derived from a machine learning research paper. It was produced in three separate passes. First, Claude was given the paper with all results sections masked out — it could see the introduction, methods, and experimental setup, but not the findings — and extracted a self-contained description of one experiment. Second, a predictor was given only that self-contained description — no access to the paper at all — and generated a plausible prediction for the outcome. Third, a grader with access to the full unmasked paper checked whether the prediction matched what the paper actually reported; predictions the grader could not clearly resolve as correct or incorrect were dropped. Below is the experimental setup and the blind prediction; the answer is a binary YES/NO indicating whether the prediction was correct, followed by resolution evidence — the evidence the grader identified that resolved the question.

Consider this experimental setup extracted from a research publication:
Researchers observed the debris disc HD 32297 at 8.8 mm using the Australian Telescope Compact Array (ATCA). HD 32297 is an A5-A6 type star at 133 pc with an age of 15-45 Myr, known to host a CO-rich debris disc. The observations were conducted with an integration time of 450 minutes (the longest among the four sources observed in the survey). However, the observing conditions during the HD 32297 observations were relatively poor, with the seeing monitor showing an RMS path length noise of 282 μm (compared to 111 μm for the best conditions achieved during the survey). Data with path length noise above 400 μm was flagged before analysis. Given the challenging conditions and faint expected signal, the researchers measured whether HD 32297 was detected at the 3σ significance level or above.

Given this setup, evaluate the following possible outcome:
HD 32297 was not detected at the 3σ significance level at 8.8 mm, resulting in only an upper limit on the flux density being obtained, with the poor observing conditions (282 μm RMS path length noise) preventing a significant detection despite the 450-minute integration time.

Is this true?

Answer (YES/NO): NO